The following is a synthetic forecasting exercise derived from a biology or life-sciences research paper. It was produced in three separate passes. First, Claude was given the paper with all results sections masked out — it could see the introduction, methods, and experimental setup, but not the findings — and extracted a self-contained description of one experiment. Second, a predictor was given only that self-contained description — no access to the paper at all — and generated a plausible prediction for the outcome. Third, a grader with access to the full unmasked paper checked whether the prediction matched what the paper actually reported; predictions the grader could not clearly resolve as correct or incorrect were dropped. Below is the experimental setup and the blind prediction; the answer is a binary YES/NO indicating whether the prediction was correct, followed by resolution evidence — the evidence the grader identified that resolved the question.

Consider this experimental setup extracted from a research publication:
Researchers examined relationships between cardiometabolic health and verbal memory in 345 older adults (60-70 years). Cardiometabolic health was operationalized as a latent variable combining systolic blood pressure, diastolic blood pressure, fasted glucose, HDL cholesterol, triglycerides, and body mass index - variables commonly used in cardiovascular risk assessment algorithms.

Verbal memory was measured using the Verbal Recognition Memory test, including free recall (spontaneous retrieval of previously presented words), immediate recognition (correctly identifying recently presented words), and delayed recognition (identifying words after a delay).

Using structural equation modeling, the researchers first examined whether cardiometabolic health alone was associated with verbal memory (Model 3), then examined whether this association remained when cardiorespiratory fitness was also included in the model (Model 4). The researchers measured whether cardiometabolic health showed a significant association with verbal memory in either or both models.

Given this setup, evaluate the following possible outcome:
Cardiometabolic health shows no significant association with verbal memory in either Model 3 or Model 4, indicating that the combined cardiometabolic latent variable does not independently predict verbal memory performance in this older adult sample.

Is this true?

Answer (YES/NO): NO